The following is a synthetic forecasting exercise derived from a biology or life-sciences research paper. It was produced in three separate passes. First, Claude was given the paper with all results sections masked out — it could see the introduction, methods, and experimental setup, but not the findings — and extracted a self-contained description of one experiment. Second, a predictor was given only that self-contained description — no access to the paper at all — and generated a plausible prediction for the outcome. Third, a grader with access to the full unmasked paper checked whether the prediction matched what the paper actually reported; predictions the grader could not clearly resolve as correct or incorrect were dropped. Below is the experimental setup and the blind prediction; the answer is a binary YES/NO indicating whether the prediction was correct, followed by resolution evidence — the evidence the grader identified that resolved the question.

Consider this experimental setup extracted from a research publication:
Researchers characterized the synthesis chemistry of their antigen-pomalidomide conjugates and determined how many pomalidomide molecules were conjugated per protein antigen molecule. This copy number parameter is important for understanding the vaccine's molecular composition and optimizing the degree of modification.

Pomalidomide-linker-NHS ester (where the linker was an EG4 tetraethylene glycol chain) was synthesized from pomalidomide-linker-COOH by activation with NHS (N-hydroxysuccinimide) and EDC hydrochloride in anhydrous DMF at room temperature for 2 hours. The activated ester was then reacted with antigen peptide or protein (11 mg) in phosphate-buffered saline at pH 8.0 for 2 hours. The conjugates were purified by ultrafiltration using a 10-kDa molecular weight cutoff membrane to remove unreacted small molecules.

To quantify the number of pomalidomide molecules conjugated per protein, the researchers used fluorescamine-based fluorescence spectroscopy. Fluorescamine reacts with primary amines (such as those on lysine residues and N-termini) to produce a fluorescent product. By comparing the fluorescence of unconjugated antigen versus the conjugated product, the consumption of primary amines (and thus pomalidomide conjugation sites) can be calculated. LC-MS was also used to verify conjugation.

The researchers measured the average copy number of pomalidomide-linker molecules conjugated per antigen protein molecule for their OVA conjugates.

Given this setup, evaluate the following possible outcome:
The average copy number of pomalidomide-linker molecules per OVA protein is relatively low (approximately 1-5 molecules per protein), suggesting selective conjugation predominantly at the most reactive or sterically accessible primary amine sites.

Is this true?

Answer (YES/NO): YES